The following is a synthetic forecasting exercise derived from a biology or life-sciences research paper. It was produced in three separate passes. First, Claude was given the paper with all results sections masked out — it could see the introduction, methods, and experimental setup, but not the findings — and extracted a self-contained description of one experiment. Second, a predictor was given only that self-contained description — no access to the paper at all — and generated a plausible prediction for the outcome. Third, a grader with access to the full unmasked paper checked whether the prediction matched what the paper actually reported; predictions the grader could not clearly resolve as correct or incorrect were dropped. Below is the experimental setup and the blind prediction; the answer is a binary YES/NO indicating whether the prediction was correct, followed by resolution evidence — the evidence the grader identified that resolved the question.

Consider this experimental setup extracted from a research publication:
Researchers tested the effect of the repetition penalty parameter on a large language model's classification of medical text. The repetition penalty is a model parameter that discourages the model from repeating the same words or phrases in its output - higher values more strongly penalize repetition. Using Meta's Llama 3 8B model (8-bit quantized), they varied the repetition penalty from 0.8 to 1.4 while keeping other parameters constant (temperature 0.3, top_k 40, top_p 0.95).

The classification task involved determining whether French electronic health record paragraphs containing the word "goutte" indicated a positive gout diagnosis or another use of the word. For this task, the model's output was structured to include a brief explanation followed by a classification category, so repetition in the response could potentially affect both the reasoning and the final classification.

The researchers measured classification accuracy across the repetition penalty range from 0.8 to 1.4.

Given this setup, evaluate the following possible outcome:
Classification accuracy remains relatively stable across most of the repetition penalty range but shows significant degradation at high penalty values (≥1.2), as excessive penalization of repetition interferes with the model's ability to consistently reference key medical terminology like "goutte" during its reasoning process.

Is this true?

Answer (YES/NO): NO